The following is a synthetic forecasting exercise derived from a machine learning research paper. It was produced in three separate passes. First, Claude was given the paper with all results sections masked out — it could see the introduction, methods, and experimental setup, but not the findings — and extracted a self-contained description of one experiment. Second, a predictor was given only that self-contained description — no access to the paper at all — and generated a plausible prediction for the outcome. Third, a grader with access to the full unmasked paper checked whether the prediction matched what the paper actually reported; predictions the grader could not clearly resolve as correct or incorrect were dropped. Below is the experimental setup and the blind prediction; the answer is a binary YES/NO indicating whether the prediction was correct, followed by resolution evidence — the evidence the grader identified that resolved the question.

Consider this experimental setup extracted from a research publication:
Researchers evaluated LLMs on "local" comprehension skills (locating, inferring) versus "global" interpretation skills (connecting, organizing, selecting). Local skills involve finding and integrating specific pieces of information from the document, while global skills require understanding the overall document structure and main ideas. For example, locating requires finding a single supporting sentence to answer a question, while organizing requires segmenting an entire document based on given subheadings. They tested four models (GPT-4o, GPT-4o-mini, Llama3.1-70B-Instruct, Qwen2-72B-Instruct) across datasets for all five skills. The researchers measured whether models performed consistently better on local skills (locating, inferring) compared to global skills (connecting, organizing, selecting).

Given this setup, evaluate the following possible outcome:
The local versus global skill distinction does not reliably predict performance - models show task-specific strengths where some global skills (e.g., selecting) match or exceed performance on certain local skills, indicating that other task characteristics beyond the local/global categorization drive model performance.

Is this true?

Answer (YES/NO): NO